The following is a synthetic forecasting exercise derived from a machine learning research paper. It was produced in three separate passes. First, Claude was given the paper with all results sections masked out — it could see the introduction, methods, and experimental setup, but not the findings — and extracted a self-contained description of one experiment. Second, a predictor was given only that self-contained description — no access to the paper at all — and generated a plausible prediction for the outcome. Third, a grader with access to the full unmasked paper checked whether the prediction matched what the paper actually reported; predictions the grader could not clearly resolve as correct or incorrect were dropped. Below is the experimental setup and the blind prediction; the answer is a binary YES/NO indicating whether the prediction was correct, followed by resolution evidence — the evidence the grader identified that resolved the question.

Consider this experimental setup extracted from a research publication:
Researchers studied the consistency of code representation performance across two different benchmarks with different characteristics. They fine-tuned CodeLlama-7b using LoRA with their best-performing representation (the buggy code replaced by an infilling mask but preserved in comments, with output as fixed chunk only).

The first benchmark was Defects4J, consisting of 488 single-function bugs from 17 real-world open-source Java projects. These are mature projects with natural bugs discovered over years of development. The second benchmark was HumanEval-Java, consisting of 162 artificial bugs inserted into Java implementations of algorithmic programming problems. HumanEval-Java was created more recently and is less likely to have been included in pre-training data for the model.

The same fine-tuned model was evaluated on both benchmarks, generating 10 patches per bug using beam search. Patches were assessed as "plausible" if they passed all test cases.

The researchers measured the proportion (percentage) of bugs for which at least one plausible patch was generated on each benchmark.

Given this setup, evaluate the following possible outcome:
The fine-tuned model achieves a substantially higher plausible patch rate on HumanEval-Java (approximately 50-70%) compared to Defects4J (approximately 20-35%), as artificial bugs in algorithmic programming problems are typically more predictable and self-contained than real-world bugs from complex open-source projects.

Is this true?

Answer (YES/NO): NO